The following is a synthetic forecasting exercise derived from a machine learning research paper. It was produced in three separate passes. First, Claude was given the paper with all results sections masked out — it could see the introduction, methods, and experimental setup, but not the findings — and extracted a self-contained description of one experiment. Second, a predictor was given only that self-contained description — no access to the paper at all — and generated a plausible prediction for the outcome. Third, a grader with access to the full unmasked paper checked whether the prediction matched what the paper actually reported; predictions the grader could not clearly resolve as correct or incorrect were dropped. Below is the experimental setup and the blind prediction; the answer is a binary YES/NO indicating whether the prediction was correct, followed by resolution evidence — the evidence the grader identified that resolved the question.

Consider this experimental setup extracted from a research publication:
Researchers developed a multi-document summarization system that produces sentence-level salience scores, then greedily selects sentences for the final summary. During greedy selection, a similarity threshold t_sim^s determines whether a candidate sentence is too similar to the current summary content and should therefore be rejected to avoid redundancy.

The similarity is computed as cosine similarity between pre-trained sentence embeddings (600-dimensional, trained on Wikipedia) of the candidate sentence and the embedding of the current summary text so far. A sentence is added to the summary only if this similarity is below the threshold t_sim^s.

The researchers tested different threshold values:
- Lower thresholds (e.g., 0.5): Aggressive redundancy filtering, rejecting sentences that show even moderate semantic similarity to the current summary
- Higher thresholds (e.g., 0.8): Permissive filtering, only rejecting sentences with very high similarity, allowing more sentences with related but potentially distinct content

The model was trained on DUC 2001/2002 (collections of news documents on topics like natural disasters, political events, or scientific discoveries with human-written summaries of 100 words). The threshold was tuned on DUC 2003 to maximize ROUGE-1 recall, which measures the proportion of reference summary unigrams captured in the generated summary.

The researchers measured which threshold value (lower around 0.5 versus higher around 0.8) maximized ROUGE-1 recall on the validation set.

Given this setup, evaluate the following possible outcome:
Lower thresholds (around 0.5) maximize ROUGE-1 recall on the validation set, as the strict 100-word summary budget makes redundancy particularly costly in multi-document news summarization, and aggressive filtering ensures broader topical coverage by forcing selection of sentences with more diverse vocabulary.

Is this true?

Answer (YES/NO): NO